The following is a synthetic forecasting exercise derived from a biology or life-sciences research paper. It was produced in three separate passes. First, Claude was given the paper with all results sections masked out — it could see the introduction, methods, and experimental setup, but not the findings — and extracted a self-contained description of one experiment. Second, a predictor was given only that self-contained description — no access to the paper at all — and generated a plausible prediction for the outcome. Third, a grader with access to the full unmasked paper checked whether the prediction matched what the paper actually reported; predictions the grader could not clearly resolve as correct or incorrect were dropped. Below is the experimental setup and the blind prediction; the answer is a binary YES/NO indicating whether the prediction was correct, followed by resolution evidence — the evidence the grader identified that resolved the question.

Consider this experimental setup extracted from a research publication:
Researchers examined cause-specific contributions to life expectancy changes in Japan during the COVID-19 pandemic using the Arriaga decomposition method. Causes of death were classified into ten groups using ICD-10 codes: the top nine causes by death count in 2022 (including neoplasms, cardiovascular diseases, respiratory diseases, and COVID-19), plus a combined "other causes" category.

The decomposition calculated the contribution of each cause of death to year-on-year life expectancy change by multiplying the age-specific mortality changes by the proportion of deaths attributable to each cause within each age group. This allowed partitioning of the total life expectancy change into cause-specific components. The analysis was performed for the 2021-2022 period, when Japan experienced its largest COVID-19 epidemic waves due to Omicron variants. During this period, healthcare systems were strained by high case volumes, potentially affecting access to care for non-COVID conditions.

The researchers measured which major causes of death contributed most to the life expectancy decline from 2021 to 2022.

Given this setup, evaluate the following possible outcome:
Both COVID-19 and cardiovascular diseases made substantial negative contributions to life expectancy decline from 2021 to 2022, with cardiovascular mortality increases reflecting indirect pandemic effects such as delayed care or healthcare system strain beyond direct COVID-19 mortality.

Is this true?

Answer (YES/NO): YES